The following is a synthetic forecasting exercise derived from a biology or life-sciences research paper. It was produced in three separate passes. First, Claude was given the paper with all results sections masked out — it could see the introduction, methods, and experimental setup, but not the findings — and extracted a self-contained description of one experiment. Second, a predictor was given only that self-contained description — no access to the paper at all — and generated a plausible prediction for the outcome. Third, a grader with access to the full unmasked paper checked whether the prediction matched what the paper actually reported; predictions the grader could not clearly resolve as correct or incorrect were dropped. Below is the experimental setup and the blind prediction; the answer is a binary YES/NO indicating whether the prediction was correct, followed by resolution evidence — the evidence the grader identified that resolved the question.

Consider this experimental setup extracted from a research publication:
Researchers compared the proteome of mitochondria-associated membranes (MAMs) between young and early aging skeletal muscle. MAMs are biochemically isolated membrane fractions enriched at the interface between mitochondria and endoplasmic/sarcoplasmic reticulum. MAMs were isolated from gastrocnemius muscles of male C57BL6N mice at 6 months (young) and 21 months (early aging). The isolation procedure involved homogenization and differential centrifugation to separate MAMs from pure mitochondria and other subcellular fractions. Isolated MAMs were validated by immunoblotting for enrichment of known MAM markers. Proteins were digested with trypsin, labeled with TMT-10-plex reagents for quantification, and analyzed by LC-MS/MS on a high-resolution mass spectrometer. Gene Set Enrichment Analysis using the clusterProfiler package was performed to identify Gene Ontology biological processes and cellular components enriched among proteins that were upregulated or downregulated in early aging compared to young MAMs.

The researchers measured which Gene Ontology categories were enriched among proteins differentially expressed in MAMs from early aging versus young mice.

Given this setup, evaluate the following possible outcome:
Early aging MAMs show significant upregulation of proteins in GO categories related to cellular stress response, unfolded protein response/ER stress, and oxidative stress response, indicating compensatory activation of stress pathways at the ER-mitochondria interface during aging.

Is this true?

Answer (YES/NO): NO